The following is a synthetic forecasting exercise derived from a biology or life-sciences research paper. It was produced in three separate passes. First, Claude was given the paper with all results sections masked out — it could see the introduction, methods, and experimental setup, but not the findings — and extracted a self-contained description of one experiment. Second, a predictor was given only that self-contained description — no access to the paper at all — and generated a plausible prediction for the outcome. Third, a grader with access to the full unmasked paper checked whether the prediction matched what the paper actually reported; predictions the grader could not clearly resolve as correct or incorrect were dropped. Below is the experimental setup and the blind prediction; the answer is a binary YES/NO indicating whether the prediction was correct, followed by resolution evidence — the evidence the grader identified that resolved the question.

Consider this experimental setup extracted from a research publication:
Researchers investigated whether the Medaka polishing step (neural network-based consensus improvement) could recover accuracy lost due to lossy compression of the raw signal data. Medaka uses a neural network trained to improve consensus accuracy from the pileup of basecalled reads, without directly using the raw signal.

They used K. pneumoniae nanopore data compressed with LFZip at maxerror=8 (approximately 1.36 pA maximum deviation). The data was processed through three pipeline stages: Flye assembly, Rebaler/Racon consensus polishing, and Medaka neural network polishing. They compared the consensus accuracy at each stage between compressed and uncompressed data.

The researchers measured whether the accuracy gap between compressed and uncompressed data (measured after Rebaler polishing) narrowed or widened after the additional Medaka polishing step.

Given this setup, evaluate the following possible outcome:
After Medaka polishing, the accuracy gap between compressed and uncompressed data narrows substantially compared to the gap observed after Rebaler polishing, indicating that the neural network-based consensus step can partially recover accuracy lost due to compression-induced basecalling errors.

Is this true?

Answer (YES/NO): YES